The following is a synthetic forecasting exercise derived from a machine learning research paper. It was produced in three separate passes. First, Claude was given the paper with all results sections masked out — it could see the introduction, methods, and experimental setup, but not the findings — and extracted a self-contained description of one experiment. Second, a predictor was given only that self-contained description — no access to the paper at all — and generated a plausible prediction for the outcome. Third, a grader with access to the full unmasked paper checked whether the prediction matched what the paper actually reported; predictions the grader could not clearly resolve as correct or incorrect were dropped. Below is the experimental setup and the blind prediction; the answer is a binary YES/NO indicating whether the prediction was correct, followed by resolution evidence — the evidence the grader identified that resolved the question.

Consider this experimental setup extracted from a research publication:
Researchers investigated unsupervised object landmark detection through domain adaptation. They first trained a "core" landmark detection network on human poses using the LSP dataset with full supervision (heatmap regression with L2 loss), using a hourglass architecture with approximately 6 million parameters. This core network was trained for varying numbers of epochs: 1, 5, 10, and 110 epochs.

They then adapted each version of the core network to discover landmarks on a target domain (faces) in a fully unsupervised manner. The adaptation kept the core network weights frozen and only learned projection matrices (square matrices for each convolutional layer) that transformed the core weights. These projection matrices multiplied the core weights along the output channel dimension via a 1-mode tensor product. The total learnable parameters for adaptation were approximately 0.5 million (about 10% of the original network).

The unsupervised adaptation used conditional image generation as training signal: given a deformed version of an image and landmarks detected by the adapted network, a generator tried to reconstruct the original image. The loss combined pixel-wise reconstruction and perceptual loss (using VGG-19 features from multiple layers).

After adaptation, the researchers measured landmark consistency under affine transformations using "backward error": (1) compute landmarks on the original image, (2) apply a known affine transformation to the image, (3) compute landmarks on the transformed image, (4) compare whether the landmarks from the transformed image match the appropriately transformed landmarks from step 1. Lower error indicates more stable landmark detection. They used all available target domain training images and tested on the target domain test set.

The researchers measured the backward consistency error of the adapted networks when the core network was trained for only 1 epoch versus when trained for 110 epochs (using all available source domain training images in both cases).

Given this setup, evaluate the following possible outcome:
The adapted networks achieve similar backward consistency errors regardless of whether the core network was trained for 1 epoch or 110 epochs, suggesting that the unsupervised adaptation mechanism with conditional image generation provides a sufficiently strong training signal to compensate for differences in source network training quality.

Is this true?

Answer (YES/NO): NO